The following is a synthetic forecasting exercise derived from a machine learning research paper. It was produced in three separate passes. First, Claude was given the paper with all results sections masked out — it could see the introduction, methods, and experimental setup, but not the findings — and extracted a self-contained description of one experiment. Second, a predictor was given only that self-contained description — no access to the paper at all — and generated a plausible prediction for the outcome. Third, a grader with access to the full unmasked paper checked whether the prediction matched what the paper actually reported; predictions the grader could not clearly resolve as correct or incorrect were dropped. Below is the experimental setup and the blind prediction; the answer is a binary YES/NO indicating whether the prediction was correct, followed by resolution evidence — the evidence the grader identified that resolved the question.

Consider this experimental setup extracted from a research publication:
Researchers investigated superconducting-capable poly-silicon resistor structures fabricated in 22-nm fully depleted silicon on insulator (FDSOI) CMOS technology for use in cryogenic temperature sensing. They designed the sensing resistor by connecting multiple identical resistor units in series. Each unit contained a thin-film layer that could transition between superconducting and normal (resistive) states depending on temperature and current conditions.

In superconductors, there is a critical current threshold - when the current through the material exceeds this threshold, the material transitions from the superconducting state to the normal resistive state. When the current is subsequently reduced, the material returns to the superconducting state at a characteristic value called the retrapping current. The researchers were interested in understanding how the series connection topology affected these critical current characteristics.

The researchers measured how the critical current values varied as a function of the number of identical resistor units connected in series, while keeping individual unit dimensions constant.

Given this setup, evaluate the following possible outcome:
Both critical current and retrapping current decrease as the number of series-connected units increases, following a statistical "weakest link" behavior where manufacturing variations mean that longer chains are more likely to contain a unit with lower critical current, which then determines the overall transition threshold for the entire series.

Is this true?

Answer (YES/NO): NO